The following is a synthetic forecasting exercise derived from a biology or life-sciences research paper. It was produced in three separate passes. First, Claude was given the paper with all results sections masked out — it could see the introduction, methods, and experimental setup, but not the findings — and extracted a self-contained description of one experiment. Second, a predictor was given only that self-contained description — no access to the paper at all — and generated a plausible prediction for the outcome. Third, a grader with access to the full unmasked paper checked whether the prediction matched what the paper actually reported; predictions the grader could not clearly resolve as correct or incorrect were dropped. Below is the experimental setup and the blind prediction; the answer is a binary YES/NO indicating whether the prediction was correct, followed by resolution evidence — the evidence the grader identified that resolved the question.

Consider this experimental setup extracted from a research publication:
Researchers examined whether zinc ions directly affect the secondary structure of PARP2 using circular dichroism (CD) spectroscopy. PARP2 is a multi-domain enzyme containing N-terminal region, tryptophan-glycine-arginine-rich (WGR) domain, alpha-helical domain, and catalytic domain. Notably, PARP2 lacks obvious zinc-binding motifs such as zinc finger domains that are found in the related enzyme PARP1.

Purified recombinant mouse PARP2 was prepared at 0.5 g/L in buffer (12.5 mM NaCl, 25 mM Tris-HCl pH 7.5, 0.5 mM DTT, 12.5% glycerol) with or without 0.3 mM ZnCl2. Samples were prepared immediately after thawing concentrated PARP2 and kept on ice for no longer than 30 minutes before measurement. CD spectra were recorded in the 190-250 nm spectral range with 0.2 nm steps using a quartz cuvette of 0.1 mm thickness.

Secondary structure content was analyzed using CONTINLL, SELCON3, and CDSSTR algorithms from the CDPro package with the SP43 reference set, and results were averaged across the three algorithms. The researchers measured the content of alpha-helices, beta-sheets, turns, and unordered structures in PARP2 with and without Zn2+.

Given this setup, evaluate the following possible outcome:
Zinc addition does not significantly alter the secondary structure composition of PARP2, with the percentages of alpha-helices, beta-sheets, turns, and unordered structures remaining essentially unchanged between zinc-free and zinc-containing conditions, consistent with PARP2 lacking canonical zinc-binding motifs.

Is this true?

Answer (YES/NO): NO